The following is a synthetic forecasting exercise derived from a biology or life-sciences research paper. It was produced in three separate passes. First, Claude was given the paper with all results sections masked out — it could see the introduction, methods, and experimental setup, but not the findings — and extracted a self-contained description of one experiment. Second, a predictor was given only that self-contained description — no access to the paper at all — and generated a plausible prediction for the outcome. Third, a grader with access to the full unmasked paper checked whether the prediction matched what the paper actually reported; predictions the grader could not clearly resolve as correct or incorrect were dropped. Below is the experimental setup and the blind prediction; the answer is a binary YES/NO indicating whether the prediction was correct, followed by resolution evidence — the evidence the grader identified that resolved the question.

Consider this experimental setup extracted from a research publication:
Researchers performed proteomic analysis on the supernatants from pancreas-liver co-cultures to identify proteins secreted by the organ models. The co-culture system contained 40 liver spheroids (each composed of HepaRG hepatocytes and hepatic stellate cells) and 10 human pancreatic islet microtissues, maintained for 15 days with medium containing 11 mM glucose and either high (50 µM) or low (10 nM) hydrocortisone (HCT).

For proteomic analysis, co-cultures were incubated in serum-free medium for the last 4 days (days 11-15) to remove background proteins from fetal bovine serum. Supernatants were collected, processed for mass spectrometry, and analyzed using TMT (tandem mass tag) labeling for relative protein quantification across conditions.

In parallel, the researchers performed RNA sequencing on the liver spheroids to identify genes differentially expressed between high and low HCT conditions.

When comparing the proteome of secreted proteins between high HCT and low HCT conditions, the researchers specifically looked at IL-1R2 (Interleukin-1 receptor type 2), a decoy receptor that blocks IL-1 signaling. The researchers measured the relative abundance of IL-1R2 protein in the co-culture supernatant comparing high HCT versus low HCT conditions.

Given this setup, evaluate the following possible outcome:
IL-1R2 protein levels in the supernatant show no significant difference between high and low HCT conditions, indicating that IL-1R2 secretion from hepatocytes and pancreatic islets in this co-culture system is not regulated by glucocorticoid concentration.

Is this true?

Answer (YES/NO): NO